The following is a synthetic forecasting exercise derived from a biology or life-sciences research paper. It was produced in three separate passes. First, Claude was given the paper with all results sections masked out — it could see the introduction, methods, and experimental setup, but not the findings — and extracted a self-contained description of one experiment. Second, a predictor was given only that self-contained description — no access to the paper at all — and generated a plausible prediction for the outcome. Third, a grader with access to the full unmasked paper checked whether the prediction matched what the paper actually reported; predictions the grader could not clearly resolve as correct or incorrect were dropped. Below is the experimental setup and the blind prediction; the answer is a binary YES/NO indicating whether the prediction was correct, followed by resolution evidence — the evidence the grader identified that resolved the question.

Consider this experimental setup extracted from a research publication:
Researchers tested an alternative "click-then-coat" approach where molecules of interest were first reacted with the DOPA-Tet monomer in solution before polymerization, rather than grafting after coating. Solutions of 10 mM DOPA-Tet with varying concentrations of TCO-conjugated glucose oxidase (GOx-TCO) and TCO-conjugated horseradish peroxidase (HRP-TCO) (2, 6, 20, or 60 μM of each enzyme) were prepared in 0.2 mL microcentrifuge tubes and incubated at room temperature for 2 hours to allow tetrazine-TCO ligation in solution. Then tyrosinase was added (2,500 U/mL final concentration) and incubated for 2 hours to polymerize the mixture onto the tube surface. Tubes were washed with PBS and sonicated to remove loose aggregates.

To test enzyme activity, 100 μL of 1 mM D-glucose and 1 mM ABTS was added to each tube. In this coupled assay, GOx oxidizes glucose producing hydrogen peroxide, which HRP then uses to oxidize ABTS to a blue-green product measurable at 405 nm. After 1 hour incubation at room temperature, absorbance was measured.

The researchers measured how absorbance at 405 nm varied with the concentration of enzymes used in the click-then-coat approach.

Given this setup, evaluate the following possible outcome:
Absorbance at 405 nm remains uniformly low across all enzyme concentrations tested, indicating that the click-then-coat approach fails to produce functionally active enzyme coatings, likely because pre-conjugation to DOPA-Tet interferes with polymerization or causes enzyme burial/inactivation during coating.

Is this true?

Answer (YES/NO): NO